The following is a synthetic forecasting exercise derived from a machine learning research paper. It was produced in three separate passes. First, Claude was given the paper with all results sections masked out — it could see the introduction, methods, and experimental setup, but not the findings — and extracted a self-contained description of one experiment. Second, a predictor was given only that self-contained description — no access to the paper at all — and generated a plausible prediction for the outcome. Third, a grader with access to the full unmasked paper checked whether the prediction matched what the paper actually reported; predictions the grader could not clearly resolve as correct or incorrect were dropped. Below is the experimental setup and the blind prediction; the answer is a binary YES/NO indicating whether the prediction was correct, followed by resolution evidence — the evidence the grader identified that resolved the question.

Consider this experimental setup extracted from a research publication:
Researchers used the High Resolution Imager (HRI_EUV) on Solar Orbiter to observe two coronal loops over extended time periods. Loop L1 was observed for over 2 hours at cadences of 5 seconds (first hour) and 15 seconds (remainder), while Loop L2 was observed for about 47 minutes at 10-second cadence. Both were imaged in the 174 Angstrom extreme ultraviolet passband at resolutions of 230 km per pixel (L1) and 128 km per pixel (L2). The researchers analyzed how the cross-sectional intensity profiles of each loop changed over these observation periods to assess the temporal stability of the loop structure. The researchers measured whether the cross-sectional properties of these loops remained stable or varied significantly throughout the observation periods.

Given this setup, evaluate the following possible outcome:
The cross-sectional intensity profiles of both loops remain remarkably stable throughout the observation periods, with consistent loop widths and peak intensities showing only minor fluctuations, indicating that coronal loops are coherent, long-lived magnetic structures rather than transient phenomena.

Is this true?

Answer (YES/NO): YES